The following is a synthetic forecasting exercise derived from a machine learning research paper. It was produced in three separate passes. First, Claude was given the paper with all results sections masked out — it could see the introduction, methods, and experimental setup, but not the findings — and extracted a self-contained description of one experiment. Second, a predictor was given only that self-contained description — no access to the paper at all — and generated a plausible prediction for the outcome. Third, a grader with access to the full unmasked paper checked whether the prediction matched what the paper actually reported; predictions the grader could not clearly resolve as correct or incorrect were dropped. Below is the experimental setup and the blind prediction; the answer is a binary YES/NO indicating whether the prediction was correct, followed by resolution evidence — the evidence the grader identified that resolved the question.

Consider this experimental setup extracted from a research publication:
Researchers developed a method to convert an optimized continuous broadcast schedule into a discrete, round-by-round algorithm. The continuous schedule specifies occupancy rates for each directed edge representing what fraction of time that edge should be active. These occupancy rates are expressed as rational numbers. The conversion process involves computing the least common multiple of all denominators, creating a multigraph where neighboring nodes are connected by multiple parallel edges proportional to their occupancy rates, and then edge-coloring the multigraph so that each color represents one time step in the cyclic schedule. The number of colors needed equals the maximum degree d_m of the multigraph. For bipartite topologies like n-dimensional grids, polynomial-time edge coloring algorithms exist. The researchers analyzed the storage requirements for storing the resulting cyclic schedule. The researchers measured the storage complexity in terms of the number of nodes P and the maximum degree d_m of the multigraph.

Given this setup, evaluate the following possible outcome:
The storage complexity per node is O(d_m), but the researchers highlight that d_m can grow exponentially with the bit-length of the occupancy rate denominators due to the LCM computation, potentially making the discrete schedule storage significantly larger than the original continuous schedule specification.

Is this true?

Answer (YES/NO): NO